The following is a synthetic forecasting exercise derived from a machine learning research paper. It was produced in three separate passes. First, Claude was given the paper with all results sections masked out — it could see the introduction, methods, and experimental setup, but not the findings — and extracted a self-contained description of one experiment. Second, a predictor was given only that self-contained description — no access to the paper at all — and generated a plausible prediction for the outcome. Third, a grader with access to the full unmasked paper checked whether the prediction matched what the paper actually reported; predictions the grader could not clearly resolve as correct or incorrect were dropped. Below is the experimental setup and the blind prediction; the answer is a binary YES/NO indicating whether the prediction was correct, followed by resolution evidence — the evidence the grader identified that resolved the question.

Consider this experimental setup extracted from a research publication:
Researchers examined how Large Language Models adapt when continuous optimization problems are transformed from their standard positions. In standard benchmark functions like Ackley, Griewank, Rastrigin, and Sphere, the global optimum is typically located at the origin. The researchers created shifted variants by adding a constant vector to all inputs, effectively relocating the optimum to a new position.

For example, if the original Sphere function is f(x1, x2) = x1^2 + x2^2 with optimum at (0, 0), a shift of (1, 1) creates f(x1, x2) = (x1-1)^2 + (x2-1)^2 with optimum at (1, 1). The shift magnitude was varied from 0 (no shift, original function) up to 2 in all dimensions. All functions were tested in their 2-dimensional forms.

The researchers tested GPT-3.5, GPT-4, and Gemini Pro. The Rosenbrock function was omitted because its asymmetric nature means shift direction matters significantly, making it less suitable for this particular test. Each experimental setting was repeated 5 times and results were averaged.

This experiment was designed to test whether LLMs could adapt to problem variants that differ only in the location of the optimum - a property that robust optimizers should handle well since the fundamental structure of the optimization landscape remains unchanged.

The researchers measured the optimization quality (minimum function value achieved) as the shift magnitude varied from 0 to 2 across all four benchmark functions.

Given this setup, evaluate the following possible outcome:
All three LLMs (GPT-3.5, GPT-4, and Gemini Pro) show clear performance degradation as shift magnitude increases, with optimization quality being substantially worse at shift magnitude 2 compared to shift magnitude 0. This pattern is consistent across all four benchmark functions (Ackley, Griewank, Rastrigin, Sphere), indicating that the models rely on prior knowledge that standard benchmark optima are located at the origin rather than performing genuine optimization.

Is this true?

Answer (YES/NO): NO